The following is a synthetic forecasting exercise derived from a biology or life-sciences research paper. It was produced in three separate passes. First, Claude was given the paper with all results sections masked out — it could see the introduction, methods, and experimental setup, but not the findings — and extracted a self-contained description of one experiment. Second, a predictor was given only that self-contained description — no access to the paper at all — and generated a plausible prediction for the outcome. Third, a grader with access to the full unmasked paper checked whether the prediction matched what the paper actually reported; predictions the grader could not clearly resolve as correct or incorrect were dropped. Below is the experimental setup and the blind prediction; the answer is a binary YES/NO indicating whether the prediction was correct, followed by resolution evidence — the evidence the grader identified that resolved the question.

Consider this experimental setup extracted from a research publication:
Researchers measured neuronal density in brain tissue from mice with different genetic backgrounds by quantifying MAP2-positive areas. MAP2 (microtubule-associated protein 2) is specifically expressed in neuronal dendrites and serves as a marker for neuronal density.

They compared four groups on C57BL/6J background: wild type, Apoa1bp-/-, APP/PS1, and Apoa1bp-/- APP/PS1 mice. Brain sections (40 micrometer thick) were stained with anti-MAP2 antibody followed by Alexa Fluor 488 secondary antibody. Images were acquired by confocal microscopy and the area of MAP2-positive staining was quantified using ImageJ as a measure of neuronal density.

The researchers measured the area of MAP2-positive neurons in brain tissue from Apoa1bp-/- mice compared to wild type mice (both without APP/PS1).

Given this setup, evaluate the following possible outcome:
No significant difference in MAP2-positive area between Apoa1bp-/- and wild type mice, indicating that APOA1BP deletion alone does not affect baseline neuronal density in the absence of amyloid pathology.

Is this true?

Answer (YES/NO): YES